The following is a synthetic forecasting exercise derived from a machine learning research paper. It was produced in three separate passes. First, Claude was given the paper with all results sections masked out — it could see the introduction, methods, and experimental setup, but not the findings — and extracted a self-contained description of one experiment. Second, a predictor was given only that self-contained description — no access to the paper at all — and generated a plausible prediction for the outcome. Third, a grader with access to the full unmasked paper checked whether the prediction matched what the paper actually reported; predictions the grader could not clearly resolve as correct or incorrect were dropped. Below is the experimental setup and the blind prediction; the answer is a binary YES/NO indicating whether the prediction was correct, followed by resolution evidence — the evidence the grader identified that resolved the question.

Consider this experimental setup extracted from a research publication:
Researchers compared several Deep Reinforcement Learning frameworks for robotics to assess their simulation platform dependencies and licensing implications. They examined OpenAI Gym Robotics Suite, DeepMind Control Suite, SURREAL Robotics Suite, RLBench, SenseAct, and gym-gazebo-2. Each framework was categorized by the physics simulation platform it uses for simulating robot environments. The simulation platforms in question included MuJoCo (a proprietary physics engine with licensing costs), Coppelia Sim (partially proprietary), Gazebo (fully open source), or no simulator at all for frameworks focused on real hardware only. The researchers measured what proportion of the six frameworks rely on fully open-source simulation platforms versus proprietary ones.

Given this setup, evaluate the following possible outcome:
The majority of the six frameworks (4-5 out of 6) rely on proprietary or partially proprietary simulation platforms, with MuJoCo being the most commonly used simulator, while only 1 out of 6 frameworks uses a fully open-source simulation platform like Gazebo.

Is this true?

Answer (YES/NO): YES